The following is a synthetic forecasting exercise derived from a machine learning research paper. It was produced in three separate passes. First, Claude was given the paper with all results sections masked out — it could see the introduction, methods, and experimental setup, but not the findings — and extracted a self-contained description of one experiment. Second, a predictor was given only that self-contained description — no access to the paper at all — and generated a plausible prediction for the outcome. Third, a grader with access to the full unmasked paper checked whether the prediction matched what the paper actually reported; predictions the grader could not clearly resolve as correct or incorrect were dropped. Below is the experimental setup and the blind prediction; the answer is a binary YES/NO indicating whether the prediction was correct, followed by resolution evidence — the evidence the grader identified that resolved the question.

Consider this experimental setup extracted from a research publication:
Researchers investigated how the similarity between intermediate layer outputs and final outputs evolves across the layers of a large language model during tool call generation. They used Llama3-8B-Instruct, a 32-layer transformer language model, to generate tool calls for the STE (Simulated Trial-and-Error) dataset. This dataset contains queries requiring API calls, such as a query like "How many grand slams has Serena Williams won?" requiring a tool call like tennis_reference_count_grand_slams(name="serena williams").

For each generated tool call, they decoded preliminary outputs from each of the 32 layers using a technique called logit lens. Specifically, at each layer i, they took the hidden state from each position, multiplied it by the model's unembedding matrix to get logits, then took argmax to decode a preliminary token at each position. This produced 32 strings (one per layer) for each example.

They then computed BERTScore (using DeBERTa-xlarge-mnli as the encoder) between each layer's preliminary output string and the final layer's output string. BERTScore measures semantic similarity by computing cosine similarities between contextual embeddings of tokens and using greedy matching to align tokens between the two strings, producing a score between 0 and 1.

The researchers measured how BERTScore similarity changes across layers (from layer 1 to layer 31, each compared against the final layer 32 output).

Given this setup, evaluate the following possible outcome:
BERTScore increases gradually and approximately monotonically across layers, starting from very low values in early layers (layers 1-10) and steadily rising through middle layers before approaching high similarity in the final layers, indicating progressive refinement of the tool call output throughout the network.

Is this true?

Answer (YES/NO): NO